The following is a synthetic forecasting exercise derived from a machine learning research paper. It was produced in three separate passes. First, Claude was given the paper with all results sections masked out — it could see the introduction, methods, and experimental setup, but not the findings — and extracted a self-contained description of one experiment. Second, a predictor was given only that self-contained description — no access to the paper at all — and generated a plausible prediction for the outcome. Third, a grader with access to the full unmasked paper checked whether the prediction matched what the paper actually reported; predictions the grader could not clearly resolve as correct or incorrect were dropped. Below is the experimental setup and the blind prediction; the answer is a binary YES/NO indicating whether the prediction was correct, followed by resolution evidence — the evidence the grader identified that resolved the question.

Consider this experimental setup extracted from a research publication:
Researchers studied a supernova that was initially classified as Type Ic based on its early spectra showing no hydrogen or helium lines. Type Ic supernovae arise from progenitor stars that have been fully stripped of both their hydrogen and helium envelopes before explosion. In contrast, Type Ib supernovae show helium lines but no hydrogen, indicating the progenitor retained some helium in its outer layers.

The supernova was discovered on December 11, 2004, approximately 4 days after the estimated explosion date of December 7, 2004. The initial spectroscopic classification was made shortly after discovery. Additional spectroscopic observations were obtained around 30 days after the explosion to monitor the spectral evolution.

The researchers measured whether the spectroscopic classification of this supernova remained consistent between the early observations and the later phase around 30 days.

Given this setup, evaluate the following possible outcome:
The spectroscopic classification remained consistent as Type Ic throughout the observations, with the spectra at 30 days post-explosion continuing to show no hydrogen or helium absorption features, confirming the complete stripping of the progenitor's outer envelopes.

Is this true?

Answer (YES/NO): NO